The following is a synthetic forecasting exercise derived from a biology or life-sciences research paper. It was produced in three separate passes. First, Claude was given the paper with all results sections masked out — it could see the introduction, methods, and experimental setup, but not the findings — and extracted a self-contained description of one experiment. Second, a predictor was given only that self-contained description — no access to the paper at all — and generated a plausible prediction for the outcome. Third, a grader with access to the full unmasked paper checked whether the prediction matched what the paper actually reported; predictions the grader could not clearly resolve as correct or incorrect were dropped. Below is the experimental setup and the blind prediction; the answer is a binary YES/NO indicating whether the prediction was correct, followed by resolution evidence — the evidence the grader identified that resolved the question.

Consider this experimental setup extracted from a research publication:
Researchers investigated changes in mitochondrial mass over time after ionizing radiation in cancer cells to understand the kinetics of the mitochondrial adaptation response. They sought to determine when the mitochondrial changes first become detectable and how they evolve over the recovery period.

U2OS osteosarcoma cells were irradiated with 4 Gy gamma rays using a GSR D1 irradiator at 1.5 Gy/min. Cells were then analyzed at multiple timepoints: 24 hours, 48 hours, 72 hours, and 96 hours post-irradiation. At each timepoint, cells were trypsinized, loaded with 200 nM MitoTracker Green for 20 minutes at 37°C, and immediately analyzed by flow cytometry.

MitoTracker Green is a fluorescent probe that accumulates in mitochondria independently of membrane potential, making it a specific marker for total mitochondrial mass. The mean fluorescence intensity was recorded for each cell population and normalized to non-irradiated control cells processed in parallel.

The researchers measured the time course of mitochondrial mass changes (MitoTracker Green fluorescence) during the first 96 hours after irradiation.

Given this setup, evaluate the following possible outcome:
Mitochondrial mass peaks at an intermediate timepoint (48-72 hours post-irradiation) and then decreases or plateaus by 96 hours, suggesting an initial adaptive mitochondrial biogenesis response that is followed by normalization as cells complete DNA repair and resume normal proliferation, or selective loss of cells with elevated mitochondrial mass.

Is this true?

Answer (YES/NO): NO